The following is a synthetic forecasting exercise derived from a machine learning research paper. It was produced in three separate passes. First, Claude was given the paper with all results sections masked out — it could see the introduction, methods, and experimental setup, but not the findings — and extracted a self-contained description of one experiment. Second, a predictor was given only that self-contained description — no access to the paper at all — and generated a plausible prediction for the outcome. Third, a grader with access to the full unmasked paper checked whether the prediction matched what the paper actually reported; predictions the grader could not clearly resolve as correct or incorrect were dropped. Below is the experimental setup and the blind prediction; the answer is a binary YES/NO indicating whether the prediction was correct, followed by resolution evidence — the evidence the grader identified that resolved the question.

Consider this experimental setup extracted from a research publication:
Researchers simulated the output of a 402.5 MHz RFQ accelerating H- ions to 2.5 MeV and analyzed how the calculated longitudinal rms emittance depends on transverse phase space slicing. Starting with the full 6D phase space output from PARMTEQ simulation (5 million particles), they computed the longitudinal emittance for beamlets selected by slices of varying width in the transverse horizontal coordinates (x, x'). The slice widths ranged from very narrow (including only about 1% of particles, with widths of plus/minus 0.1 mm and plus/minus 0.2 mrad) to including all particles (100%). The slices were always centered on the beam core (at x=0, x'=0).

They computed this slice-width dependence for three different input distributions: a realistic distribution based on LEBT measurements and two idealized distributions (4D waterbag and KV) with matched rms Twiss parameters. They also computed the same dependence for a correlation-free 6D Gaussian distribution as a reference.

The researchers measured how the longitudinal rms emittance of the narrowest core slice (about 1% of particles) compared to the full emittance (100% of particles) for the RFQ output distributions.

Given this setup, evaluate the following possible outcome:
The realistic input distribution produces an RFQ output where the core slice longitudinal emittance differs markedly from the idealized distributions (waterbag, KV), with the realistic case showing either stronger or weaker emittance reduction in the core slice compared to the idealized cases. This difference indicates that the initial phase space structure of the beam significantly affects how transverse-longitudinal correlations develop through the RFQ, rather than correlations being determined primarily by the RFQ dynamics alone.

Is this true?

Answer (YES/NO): YES